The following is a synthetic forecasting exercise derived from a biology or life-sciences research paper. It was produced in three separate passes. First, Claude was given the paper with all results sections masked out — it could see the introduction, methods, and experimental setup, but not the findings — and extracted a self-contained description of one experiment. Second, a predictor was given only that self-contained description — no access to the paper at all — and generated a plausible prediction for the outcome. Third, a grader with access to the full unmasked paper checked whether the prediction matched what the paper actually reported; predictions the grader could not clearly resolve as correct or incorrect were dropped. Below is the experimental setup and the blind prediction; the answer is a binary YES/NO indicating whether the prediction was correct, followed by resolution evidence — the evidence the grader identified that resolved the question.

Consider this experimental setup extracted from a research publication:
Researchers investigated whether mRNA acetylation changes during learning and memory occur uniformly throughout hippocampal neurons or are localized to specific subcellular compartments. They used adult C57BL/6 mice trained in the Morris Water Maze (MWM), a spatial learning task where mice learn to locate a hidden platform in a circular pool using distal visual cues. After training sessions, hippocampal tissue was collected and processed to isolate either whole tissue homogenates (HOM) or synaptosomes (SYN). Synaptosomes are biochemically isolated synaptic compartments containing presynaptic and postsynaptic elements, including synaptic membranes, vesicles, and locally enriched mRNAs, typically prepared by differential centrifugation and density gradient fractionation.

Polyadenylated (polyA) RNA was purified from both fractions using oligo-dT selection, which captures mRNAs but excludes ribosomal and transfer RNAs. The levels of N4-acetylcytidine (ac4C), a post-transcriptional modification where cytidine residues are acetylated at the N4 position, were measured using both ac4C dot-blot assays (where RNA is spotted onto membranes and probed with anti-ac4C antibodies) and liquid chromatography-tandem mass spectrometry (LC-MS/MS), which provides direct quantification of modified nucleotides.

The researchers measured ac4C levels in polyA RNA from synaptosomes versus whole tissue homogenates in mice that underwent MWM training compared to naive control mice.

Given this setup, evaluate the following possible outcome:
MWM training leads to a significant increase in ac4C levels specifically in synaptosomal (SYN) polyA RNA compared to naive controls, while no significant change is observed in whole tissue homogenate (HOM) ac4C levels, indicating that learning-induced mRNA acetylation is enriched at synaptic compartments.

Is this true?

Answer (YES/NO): YES